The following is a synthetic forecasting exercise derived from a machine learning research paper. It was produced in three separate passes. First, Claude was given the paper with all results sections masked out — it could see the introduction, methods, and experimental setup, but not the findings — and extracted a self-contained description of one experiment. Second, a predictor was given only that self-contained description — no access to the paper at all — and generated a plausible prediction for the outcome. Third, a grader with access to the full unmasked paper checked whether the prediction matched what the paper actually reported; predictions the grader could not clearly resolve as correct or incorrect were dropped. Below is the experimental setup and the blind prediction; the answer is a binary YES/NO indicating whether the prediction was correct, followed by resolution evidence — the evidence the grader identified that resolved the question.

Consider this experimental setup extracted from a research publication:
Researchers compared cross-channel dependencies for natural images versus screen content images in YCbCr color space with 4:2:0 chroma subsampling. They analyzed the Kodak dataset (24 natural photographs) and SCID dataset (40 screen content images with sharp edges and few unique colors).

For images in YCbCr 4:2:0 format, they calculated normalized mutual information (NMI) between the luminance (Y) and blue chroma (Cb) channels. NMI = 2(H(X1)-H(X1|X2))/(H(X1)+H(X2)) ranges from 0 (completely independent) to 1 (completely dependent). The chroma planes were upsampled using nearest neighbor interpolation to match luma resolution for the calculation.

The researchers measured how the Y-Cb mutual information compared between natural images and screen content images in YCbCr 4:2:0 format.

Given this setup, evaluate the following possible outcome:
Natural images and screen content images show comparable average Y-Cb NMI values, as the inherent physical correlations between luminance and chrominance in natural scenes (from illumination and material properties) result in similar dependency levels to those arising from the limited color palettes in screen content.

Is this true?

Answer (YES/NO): NO